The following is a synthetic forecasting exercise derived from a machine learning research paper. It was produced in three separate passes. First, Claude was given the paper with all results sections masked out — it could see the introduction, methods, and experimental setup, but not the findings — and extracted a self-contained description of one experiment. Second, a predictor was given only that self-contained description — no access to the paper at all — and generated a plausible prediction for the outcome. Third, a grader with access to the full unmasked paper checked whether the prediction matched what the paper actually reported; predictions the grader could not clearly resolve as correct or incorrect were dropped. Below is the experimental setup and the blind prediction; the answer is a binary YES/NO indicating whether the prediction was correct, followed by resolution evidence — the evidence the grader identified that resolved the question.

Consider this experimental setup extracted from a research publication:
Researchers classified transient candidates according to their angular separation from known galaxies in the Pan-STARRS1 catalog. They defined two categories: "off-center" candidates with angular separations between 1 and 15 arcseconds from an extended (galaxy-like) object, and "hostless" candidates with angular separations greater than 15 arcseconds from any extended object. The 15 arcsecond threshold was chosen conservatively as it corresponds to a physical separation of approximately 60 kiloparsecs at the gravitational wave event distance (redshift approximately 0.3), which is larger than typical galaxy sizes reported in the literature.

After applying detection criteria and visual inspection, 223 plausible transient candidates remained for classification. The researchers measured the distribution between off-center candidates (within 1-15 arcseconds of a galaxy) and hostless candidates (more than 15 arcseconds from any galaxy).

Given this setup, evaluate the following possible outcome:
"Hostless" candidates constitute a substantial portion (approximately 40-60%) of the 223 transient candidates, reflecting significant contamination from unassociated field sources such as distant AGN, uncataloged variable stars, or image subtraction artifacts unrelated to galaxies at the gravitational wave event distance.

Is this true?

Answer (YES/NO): YES